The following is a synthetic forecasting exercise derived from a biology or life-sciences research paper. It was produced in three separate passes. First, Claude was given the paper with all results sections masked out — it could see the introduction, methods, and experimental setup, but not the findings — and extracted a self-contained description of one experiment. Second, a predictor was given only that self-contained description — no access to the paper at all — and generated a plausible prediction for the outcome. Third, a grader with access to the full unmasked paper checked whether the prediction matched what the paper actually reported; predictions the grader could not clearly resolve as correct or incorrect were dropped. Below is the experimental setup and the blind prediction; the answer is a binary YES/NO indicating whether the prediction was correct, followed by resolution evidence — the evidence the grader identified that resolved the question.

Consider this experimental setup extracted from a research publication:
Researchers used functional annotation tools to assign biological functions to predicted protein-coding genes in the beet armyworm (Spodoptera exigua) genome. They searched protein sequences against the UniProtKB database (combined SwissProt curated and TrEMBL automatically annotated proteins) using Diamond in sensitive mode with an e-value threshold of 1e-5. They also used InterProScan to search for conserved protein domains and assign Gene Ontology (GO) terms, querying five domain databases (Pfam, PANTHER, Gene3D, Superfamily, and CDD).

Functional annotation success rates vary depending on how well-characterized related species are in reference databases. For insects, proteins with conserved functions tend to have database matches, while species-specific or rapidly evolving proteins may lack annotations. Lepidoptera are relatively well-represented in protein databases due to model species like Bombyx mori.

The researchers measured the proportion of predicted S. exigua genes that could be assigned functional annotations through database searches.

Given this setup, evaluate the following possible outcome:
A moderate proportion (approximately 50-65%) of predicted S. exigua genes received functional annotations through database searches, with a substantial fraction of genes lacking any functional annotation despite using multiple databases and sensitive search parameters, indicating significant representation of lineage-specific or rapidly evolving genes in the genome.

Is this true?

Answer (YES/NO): NO